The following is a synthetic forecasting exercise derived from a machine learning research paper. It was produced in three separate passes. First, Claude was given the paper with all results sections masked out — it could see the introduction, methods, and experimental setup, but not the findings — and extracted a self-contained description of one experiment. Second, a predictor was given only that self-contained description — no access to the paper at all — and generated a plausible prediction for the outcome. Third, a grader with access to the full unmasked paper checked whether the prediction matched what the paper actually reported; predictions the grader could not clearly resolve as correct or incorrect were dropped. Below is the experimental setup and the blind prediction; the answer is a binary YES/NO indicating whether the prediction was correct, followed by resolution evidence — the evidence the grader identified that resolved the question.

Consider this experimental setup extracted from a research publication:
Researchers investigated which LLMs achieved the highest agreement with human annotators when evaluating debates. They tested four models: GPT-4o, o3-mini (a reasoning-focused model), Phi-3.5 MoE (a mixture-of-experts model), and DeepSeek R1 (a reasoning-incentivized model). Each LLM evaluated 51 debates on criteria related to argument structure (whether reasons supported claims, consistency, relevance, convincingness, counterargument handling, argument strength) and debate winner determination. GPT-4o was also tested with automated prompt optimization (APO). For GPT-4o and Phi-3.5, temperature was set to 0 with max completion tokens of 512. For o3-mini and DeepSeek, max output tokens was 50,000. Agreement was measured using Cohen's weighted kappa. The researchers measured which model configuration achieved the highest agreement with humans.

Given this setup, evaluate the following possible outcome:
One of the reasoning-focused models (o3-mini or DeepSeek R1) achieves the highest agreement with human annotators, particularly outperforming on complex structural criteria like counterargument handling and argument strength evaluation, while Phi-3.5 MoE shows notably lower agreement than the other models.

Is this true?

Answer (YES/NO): NO